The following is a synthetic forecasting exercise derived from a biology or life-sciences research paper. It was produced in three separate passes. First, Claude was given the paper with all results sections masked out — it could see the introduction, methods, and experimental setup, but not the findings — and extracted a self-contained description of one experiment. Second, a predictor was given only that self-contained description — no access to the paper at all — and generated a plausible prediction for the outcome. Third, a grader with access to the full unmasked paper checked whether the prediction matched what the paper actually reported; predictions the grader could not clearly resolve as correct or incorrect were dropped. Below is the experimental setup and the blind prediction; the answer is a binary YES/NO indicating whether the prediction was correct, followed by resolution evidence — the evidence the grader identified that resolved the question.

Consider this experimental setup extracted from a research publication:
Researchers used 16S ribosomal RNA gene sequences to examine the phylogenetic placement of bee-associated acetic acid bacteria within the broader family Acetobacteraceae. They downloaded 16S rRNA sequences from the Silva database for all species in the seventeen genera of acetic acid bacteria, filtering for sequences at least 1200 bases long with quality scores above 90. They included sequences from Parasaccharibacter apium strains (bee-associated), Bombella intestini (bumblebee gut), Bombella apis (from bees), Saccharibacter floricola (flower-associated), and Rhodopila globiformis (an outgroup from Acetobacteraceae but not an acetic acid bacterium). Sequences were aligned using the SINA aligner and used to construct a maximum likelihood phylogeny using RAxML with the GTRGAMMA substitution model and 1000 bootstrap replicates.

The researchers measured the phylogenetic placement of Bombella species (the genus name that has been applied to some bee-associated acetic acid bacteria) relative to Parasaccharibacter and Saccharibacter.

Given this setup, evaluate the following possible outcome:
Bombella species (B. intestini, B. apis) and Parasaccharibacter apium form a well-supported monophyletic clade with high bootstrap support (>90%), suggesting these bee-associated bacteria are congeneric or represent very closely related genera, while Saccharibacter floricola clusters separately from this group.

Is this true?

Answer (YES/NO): NO